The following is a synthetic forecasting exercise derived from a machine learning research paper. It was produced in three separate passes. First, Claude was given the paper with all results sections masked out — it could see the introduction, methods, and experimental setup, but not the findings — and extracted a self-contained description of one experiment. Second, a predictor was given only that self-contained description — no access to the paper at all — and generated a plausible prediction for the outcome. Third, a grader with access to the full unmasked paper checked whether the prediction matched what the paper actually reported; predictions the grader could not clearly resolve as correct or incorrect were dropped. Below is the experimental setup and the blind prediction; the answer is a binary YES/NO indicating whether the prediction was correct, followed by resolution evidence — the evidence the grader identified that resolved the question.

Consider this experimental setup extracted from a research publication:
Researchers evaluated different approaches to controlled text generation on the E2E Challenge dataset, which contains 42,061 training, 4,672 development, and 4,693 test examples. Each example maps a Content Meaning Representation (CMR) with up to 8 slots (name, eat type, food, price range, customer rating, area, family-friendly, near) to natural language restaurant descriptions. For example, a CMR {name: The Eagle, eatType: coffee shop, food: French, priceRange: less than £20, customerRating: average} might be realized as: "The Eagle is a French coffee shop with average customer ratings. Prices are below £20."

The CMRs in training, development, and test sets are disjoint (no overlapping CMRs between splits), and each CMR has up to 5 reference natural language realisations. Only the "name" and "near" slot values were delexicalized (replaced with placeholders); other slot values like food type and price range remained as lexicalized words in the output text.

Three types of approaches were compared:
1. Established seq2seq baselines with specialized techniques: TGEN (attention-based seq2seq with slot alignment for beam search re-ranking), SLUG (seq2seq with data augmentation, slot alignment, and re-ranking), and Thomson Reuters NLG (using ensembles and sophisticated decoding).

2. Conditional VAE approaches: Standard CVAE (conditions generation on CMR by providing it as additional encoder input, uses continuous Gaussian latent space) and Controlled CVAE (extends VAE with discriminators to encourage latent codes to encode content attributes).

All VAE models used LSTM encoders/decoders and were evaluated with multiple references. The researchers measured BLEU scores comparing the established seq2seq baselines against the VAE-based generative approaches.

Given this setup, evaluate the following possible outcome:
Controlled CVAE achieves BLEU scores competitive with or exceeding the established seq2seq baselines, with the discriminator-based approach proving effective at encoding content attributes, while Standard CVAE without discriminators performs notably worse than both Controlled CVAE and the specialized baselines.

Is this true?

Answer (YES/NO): NO